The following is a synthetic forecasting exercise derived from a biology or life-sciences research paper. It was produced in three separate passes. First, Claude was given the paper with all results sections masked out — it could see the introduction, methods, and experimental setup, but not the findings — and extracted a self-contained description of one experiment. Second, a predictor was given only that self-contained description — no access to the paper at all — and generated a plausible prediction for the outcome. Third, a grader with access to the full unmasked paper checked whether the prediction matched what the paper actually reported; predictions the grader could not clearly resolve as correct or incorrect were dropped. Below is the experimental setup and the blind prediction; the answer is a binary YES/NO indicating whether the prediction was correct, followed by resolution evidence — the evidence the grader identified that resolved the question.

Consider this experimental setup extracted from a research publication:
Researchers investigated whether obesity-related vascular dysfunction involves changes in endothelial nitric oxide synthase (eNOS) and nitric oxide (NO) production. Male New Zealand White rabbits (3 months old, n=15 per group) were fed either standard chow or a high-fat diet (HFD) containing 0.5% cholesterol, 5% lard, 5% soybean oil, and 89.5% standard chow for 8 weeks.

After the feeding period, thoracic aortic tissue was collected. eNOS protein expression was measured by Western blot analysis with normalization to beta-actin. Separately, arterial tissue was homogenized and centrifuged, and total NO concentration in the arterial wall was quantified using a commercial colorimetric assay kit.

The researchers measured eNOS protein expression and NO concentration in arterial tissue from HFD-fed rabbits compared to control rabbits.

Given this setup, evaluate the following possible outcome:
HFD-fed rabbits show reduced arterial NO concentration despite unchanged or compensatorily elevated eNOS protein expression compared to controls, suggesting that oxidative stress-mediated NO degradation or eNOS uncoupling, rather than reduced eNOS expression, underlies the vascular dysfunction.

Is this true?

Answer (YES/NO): NO